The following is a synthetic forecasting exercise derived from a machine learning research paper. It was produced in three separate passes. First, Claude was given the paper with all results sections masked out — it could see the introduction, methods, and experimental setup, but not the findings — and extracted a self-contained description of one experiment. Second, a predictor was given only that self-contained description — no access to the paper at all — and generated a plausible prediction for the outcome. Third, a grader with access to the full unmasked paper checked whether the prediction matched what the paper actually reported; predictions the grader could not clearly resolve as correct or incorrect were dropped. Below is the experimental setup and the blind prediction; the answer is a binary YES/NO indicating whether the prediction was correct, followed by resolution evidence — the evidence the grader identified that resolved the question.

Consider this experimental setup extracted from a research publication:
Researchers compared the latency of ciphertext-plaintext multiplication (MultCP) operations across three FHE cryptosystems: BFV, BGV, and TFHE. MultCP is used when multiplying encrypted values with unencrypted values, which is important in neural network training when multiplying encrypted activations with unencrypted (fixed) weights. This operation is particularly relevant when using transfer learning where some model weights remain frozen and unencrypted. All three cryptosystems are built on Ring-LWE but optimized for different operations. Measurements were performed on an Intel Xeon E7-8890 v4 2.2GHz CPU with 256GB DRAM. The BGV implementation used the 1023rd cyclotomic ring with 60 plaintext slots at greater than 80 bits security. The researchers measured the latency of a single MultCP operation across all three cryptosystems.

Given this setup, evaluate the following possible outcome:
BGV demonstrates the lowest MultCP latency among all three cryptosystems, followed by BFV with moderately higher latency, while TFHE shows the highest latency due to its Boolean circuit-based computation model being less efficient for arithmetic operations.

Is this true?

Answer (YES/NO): YES